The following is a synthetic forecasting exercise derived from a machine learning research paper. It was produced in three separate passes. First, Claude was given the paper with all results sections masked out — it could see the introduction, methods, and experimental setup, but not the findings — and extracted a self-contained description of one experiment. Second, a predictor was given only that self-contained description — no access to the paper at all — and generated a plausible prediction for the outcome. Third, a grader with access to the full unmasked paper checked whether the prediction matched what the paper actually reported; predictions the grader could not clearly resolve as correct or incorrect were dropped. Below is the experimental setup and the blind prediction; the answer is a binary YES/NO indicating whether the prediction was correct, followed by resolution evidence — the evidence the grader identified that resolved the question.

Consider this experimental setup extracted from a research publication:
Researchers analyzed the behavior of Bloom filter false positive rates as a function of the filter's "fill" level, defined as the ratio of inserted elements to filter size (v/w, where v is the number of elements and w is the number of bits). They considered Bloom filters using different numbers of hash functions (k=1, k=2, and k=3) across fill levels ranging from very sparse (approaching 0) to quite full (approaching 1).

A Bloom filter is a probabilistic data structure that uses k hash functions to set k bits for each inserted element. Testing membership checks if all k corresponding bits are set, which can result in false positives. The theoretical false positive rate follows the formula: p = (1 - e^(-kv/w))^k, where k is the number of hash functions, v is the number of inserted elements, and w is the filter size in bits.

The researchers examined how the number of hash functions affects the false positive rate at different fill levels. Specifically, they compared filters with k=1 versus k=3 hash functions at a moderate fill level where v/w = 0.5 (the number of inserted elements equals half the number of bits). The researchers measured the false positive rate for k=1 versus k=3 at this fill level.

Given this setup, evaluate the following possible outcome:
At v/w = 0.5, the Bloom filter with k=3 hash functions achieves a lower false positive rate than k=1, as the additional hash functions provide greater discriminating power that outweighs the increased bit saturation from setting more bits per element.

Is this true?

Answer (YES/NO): NO